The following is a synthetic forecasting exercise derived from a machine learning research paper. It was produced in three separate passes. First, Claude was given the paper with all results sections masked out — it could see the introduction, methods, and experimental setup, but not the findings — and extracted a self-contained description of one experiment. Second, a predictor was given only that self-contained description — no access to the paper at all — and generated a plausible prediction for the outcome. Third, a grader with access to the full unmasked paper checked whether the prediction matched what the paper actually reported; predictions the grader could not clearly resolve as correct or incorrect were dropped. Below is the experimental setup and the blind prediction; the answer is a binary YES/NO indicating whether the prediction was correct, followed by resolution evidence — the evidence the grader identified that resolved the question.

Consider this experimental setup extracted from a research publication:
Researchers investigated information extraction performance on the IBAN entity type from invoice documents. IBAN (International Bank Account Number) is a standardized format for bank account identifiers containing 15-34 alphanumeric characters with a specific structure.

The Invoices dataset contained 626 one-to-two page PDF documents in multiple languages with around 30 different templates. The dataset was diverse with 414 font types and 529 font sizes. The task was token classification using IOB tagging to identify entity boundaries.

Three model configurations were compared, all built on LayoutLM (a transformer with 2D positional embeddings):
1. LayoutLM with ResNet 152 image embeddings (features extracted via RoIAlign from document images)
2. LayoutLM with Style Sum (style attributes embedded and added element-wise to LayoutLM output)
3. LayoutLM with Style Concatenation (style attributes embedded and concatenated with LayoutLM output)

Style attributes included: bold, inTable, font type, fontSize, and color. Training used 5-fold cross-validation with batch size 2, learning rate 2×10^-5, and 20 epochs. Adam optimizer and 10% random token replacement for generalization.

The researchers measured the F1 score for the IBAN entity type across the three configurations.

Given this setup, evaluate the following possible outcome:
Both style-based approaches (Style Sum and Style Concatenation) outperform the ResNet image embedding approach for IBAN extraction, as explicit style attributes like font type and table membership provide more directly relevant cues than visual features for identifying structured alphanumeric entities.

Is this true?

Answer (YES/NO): NO